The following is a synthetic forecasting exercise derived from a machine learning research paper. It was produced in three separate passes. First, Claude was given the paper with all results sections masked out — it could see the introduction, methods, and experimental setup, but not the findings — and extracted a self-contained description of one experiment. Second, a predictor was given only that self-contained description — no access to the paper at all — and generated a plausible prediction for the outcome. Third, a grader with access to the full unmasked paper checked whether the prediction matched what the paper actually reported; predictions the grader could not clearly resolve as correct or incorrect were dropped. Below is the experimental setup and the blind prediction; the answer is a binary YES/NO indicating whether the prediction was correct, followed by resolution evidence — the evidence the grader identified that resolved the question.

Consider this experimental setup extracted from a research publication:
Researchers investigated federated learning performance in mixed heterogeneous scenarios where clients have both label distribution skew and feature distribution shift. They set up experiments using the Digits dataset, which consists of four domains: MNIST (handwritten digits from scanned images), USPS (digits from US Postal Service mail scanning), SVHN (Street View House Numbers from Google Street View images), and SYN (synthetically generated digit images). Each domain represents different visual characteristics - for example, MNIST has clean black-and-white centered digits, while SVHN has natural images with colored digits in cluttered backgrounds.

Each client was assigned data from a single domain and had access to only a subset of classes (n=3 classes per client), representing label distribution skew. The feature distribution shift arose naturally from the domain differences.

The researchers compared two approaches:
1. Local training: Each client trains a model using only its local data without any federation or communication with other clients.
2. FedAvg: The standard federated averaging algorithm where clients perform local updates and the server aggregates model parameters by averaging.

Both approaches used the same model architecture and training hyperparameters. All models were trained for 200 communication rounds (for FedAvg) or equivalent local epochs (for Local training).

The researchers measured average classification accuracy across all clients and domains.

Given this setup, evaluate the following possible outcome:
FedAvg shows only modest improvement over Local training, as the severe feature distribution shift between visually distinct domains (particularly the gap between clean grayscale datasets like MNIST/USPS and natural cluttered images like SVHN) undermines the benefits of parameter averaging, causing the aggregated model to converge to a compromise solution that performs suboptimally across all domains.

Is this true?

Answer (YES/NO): NO